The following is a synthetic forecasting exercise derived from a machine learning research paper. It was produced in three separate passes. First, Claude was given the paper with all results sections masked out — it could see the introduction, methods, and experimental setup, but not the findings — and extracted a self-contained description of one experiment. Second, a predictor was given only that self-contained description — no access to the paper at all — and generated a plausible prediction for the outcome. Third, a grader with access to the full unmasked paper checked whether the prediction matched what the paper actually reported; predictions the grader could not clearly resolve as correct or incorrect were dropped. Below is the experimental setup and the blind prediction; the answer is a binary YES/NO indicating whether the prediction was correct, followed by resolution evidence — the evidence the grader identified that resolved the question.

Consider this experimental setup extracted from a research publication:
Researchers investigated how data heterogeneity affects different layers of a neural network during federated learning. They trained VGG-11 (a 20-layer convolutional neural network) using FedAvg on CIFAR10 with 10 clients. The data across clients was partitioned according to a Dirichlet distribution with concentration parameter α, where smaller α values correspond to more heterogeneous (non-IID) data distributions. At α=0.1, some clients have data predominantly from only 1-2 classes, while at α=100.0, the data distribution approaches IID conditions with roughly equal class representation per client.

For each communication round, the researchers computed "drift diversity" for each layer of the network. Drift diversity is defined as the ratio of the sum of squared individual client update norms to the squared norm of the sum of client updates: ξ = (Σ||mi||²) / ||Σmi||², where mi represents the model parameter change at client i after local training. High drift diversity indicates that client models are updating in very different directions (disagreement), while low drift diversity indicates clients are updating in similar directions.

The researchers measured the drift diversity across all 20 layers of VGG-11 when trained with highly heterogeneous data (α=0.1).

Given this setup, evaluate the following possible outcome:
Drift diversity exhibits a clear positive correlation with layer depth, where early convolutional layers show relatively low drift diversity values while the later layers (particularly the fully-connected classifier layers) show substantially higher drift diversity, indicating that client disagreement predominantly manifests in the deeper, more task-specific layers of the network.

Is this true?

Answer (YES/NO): YES